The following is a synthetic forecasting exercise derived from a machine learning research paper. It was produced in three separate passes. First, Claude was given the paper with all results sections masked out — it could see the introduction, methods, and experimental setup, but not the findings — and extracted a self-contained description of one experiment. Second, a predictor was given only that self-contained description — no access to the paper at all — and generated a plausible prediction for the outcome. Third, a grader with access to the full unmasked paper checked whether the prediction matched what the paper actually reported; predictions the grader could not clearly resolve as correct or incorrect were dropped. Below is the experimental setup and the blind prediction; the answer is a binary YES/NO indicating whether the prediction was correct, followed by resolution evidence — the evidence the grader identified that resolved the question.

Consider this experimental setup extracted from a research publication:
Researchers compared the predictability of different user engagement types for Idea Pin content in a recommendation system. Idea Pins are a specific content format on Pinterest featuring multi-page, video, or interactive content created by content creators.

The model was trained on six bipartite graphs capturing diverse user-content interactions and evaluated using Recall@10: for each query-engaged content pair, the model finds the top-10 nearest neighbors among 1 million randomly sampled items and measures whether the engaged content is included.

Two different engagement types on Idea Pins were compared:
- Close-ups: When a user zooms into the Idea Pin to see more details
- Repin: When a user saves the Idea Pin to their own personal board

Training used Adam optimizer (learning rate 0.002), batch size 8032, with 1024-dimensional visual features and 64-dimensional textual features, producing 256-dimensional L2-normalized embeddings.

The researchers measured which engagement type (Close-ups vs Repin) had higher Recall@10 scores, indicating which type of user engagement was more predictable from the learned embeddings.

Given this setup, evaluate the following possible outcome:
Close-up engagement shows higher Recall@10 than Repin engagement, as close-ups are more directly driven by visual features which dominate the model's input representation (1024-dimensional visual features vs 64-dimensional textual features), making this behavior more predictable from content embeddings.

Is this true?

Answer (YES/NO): NO